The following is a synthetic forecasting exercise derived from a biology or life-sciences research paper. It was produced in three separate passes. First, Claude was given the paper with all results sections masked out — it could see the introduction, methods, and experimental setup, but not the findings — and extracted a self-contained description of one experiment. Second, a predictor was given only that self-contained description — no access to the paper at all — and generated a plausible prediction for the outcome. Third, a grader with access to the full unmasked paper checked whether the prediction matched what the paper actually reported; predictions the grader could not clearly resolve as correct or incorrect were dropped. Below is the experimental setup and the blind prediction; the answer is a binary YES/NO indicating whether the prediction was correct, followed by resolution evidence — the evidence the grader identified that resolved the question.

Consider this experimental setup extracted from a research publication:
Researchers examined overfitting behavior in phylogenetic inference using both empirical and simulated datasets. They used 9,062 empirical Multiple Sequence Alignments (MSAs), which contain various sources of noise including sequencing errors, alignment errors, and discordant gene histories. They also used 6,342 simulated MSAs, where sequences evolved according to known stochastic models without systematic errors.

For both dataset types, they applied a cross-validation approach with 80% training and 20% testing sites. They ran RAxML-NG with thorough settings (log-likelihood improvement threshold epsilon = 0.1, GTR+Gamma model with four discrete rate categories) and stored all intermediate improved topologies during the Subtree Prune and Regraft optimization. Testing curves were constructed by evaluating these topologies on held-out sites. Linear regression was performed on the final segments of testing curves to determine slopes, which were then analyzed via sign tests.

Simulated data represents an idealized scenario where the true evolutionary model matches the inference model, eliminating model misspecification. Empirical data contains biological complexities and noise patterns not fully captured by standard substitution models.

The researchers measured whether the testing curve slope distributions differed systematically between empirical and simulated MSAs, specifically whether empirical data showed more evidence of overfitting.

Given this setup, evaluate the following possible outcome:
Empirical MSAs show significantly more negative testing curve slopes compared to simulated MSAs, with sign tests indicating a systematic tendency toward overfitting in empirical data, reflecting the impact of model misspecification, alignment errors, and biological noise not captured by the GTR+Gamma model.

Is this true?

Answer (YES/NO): NO